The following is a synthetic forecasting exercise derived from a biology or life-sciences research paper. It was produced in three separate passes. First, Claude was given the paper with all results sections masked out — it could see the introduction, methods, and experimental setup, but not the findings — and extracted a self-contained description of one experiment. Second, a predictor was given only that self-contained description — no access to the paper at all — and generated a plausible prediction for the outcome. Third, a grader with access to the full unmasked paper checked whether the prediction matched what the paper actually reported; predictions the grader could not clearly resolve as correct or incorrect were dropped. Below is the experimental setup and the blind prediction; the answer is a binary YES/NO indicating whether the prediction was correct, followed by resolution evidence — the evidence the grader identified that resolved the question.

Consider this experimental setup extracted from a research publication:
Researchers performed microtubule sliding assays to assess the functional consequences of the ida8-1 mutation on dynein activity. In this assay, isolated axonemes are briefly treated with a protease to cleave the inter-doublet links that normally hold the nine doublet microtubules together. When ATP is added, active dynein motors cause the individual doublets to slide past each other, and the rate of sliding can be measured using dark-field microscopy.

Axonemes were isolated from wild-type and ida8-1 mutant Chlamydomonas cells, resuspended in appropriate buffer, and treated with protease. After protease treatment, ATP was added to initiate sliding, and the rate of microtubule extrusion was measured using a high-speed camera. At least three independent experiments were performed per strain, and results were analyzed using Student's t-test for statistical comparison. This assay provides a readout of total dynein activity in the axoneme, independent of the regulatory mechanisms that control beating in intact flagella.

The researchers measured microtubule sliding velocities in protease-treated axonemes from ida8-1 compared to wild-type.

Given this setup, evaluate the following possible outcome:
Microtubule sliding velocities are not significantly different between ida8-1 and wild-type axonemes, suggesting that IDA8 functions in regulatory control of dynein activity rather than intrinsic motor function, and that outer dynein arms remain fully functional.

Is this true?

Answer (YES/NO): NO